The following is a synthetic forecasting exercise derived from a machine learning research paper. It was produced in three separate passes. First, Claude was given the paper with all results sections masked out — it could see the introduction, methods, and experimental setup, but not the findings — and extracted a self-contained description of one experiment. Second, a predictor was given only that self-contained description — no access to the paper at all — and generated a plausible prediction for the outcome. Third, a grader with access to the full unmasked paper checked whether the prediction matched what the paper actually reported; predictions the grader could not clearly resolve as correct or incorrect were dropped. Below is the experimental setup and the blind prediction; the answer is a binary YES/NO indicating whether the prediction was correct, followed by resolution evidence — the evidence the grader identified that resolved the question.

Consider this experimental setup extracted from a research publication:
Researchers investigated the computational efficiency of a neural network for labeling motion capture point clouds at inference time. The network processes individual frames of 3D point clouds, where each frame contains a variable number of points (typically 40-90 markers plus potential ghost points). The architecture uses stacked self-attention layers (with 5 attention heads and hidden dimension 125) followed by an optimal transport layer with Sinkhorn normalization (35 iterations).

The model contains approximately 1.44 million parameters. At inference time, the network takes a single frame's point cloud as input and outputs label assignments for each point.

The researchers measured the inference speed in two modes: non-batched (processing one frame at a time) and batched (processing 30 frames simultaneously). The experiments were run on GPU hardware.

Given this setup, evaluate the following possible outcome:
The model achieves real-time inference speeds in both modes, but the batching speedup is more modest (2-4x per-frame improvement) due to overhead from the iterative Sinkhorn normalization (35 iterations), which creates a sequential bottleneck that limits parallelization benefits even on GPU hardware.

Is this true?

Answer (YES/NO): NO